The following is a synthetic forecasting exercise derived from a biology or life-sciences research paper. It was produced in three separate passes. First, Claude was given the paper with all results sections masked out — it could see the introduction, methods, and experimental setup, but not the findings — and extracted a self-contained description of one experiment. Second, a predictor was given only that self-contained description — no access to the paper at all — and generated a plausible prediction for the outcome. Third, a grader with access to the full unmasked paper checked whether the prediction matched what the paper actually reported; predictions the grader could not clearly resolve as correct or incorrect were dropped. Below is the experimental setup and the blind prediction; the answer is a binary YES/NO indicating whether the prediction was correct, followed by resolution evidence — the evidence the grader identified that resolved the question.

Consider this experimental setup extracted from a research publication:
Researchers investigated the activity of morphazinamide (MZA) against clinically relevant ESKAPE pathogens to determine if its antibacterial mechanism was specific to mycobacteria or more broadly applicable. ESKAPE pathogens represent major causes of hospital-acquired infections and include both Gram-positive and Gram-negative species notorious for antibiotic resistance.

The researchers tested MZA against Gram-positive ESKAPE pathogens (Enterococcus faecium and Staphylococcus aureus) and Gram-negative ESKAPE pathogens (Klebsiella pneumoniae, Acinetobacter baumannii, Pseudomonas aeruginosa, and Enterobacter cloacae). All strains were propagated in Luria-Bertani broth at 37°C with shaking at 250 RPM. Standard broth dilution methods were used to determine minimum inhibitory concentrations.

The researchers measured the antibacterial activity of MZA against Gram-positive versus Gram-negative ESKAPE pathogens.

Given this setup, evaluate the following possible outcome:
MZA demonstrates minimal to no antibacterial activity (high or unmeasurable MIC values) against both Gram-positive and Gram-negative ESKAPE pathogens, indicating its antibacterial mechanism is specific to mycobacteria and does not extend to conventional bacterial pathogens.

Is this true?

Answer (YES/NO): YES